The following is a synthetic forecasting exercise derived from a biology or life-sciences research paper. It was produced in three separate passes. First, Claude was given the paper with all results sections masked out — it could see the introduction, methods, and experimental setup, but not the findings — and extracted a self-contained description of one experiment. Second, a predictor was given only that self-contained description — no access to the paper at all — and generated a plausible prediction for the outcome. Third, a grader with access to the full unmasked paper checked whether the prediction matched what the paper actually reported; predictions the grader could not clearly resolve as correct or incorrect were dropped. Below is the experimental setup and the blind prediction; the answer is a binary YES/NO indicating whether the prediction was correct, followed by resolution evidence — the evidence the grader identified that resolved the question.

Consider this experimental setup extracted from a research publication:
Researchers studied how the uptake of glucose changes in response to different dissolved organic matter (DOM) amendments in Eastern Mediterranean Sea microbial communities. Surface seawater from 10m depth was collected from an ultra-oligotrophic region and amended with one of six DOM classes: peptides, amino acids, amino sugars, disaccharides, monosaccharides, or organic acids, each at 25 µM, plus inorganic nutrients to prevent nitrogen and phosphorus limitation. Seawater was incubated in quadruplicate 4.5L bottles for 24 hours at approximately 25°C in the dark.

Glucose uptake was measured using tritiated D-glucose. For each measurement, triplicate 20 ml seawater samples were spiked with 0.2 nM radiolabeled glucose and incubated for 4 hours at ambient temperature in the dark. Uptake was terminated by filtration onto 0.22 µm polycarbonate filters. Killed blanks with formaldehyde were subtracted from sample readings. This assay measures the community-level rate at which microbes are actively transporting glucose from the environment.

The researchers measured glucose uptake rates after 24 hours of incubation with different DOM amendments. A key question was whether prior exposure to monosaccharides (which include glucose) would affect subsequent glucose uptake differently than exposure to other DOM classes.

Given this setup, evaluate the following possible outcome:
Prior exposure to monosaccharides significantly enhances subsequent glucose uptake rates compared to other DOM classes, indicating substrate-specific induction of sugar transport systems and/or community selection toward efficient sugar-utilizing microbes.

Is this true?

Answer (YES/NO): NO